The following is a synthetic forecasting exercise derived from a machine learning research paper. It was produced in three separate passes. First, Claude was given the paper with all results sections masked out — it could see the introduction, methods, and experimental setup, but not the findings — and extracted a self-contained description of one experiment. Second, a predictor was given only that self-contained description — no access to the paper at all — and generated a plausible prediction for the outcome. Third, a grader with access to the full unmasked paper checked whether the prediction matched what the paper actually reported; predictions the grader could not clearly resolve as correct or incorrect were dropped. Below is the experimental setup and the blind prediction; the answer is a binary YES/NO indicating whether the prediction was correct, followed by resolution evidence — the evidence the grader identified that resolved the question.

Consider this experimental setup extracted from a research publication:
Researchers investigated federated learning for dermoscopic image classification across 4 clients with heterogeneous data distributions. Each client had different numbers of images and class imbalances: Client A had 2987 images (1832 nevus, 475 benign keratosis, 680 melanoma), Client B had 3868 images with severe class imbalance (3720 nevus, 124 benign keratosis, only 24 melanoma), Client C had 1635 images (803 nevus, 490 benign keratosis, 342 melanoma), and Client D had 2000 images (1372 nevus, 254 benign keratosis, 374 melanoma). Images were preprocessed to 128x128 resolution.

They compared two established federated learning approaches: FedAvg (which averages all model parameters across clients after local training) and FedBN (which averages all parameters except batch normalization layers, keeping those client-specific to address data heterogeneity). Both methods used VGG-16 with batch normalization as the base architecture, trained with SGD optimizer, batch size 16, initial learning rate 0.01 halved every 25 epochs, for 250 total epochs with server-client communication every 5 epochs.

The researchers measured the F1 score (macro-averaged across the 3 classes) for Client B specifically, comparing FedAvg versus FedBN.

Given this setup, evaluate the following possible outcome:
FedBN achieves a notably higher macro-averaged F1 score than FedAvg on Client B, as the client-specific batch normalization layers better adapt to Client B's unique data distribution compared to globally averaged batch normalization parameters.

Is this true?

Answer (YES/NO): YES